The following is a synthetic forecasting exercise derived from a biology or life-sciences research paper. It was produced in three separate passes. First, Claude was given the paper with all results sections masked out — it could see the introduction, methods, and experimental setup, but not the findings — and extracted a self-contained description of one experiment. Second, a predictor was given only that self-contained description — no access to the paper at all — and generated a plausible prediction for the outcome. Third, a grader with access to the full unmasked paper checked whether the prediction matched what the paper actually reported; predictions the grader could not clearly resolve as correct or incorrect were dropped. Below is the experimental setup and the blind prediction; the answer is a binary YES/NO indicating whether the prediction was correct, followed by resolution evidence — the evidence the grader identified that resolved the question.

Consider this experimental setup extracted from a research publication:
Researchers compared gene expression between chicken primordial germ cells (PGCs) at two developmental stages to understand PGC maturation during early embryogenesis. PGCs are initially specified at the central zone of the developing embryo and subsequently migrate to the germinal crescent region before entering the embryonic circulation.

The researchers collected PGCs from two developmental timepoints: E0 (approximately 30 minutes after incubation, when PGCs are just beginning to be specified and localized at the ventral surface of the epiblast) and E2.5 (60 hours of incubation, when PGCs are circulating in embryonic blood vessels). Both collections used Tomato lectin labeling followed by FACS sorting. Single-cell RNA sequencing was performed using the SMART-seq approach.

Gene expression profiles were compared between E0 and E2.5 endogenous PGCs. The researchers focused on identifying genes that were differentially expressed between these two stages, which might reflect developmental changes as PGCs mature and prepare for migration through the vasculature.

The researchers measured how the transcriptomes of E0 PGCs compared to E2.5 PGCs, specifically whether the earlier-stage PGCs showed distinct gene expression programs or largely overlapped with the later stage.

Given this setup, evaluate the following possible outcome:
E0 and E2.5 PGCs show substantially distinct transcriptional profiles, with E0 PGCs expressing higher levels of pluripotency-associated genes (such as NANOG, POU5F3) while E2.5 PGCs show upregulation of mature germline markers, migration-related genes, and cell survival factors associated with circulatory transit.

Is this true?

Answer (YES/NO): NO